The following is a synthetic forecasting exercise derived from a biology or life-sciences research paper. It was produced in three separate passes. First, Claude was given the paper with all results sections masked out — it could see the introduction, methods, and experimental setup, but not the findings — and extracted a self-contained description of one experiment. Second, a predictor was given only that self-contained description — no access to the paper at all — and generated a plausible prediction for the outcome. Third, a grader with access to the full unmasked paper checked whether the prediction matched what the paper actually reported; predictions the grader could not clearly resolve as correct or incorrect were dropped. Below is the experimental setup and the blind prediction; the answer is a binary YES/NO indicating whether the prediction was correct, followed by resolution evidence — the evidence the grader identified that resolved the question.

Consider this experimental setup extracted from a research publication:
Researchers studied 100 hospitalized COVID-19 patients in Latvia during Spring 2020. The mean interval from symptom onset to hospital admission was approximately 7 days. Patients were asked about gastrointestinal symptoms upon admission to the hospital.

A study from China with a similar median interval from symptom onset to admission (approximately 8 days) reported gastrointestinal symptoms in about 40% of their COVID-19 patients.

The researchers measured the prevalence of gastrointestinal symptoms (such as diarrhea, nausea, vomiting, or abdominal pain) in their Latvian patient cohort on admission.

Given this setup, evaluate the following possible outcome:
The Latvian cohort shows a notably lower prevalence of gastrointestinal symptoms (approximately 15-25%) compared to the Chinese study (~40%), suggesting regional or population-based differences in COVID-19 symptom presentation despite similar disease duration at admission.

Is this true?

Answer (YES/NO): NO